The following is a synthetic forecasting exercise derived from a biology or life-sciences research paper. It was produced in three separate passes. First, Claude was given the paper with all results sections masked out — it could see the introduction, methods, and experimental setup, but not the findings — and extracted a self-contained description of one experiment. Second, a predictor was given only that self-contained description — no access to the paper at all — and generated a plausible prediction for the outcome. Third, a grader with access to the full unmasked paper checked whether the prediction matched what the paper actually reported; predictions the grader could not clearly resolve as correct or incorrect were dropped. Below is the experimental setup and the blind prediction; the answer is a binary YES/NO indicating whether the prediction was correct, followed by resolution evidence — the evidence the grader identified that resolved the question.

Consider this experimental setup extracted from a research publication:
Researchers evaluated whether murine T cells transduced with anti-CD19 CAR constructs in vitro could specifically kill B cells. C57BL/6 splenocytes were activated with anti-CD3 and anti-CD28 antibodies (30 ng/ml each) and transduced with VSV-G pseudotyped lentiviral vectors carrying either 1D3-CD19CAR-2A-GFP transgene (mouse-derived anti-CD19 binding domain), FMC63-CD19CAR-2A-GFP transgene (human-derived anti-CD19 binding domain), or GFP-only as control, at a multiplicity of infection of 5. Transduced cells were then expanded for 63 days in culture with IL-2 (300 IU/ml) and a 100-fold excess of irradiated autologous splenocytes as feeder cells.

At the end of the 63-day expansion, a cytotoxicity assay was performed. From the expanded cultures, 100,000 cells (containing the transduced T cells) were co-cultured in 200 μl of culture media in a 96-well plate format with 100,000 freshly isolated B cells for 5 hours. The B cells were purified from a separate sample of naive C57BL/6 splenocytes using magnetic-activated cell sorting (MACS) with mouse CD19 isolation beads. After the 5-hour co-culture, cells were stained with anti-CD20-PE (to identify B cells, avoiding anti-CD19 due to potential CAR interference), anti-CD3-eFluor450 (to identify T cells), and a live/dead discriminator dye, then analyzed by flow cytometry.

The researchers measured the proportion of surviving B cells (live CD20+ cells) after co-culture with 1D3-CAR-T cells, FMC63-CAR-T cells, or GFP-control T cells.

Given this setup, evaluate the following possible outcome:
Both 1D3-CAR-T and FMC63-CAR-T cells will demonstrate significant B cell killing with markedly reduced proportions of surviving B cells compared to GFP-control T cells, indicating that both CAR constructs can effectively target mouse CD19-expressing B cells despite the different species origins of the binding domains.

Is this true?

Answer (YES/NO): YES